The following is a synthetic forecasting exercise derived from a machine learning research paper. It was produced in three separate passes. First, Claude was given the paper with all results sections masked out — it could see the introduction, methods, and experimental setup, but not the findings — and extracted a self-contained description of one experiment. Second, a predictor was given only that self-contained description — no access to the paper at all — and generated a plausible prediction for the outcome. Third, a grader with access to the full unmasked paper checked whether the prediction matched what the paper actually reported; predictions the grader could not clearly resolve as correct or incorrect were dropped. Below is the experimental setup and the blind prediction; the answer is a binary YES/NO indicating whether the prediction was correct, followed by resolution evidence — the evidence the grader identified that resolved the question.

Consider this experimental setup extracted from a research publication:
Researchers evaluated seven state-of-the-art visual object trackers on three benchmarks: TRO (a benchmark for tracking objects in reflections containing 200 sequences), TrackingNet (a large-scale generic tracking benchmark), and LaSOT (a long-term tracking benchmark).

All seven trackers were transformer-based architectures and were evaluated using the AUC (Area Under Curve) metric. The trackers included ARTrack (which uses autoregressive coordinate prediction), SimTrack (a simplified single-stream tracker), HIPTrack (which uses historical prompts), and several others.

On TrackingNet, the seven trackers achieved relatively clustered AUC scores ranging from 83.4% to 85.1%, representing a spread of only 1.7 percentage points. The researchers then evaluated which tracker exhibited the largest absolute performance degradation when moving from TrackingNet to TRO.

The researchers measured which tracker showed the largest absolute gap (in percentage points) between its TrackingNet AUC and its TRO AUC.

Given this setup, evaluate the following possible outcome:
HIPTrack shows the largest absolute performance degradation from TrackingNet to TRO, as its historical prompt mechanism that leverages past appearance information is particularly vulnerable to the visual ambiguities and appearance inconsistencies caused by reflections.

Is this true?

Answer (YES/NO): NO